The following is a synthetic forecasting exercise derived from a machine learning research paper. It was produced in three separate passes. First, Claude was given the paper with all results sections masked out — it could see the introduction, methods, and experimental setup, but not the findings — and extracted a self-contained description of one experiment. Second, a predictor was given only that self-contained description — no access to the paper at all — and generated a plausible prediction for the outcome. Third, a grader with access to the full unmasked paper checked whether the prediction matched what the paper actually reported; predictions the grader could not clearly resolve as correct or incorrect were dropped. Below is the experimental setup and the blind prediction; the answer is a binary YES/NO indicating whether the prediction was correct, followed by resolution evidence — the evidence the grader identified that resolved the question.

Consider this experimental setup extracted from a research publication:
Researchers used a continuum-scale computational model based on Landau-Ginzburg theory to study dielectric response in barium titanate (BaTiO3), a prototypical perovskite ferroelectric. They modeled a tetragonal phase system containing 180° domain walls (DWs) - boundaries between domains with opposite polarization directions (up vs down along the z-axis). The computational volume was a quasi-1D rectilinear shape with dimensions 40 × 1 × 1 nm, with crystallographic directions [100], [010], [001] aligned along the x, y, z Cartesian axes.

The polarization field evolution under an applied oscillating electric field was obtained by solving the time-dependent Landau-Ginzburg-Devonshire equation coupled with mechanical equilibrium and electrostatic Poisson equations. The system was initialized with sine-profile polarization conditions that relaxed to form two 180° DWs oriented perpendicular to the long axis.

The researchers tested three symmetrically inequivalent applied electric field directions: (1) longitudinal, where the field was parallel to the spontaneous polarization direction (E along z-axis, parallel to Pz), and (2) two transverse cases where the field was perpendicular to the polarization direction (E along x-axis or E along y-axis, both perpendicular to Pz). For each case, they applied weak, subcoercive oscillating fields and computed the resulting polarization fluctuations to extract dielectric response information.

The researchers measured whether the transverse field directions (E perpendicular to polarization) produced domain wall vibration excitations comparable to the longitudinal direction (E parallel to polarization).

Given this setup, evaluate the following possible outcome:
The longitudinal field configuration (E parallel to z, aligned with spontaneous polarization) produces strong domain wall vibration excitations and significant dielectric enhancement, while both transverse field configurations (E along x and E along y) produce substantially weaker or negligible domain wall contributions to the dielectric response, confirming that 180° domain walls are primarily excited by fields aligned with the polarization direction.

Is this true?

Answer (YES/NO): YES